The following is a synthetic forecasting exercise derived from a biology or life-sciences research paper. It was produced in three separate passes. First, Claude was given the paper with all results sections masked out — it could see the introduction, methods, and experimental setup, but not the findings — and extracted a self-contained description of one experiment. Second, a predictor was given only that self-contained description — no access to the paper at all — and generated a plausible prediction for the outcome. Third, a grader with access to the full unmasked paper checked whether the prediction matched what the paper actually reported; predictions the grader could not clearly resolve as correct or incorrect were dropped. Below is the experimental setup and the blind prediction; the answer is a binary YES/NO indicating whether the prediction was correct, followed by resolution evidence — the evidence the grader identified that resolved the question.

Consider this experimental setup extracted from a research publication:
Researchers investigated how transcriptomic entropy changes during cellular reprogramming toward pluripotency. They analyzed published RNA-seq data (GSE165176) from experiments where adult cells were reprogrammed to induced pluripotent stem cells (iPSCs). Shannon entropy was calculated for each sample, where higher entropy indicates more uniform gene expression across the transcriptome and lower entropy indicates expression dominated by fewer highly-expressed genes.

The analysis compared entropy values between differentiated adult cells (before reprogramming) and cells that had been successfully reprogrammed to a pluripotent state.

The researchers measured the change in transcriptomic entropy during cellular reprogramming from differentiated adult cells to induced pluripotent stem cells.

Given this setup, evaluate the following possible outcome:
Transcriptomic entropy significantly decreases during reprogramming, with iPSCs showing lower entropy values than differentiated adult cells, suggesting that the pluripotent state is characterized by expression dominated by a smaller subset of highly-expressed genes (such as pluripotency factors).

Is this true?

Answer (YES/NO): NO